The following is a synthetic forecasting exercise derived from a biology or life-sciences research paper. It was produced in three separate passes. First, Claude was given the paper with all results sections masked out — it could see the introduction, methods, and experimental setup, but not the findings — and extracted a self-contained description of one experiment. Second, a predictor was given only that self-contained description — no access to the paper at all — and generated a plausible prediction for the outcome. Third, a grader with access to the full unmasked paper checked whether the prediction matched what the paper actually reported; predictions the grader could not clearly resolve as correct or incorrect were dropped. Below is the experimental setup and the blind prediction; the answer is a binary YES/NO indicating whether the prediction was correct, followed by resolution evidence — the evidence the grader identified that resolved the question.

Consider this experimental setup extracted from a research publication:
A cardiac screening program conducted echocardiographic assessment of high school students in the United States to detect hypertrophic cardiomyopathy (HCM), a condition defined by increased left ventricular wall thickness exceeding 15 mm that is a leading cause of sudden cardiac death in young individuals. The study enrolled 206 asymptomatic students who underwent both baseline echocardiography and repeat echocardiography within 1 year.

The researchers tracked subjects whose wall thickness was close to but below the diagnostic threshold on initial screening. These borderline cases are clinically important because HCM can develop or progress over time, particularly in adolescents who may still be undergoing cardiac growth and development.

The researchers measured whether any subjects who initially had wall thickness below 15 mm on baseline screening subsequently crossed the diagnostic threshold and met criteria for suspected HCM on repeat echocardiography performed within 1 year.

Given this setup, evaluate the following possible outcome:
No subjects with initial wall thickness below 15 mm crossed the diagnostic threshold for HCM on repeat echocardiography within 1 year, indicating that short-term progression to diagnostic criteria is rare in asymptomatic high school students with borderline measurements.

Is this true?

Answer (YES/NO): NO